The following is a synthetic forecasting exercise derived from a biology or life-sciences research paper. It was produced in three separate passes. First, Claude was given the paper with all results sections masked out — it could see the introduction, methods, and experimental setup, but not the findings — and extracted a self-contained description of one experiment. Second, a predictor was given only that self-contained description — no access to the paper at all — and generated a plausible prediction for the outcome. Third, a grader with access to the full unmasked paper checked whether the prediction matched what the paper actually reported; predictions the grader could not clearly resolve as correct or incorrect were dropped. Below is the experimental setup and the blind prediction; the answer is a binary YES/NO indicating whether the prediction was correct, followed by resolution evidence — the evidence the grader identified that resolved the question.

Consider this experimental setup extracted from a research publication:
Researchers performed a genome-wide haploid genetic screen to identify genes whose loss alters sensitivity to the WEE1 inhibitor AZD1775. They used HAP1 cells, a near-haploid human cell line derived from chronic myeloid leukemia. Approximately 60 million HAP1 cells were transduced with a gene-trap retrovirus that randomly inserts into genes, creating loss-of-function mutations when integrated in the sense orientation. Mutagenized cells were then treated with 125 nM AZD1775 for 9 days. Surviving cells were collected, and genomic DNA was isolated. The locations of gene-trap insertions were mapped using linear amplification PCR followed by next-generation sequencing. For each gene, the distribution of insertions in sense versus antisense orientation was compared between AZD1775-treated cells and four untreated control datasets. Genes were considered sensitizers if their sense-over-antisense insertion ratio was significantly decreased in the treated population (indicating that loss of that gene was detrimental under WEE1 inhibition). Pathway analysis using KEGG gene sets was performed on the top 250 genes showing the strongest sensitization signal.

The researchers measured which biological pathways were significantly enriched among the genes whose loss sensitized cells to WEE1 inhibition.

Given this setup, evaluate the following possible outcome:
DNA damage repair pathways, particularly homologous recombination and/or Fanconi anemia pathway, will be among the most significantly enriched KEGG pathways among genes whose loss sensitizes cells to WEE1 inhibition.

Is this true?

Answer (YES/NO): NO